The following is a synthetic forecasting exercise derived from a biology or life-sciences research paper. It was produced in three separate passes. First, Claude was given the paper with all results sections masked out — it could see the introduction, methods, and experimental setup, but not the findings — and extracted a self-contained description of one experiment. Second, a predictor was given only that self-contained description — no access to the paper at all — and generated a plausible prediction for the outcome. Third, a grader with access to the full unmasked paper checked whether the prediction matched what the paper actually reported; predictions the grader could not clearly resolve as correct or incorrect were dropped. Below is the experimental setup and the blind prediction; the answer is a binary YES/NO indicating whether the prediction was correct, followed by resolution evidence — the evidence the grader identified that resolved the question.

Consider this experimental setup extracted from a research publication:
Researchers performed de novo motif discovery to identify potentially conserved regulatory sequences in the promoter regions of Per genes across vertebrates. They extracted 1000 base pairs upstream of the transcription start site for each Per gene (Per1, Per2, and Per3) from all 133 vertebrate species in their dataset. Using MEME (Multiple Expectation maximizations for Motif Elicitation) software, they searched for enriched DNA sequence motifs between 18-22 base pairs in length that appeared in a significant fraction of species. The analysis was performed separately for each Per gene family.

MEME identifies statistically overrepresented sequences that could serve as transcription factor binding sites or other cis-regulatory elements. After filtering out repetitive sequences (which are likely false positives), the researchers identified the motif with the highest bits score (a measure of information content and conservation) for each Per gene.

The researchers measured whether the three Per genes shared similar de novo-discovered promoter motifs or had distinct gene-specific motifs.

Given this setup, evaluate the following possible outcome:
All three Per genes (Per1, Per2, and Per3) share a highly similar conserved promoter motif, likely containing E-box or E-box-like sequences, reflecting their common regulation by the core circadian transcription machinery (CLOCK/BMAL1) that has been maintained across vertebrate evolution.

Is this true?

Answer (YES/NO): NO